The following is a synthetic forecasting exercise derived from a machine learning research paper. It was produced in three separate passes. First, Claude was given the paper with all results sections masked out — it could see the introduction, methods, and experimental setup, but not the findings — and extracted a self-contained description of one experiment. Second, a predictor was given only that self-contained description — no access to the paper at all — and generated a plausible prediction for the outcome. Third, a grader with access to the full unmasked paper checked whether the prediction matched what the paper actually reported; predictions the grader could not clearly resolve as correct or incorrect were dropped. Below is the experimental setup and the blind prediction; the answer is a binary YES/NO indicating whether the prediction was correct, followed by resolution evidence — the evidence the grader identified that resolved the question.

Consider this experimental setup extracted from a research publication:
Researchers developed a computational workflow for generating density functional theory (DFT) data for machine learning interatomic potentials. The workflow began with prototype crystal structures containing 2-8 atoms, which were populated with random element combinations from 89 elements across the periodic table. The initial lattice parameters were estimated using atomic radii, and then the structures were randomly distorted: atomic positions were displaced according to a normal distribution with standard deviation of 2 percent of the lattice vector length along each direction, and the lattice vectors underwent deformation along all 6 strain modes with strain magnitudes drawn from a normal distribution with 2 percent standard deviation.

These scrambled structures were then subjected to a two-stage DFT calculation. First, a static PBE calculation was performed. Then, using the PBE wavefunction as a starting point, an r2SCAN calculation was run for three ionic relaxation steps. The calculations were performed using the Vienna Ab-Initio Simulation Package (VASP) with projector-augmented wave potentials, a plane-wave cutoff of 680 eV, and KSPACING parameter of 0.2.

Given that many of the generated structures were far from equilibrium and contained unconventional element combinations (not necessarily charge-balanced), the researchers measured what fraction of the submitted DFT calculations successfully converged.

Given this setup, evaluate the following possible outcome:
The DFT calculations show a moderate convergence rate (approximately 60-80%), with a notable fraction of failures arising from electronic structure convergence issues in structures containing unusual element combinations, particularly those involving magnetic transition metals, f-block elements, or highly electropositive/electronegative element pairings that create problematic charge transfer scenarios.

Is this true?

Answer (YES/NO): NO